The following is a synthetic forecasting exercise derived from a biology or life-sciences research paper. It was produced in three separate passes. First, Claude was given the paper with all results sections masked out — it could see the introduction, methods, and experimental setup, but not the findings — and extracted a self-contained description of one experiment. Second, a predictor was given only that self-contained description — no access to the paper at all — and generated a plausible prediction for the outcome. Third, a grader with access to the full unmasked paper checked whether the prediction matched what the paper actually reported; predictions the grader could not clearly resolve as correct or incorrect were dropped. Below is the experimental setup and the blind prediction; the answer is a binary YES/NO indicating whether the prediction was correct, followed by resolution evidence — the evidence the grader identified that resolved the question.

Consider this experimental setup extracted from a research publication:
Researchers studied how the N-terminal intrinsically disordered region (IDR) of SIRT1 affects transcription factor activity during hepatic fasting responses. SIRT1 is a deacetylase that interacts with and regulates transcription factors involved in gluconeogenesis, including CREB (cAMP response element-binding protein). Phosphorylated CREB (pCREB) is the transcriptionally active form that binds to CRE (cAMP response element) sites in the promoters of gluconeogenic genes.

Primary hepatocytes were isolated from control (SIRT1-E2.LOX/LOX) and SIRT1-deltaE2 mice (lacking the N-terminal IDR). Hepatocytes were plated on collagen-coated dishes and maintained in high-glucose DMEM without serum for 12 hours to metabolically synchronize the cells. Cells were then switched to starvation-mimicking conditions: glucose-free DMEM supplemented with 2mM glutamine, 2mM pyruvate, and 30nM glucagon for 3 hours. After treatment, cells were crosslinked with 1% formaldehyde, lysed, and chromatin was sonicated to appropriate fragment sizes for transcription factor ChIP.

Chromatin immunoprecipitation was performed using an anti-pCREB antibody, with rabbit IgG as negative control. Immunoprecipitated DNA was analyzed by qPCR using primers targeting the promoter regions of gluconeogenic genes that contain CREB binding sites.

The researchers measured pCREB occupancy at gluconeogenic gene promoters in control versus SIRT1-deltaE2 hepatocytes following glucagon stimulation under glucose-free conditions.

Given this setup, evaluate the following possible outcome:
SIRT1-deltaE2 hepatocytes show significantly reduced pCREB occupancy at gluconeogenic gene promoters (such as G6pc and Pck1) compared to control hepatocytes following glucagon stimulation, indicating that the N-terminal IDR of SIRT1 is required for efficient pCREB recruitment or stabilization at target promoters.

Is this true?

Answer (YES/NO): NO